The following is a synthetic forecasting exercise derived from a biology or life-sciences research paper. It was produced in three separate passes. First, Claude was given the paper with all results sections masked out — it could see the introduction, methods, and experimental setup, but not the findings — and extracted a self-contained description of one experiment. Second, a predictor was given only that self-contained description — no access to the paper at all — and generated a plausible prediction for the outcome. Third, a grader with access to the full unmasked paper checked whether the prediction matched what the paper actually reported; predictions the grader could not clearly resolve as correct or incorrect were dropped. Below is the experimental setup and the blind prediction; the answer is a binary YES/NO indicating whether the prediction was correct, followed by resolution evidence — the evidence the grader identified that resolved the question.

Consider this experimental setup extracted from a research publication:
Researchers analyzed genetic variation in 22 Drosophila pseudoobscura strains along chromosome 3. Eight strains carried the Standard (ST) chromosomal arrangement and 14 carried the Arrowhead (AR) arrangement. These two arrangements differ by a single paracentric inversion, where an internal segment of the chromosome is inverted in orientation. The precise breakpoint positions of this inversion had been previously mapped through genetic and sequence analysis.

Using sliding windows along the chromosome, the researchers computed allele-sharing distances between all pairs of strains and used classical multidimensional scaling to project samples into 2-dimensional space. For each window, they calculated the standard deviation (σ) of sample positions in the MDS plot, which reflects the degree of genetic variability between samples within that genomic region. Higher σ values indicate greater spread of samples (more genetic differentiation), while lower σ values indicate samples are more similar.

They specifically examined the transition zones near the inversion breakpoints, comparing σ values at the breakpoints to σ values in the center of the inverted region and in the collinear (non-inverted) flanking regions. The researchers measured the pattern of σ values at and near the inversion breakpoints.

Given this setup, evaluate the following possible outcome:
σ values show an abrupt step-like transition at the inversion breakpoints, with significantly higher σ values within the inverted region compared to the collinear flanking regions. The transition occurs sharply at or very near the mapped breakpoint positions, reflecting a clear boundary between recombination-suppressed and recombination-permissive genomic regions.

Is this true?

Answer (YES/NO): NO